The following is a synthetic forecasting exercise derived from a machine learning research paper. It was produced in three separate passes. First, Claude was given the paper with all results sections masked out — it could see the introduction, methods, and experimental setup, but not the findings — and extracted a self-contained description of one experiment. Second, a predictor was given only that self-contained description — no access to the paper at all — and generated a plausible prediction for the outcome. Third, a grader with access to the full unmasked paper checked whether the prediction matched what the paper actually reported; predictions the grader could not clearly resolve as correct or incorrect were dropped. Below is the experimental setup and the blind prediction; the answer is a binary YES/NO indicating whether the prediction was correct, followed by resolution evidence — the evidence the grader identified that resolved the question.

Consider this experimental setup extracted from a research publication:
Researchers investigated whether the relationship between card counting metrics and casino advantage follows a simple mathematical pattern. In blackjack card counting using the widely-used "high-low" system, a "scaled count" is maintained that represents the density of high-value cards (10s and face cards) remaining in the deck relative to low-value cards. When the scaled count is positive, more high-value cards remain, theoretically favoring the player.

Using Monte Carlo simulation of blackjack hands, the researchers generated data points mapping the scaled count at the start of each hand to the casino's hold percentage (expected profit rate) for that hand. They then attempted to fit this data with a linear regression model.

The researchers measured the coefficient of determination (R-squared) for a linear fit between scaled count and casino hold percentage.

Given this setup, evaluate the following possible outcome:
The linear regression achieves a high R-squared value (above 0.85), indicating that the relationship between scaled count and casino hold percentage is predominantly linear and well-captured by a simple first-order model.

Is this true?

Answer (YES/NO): YES